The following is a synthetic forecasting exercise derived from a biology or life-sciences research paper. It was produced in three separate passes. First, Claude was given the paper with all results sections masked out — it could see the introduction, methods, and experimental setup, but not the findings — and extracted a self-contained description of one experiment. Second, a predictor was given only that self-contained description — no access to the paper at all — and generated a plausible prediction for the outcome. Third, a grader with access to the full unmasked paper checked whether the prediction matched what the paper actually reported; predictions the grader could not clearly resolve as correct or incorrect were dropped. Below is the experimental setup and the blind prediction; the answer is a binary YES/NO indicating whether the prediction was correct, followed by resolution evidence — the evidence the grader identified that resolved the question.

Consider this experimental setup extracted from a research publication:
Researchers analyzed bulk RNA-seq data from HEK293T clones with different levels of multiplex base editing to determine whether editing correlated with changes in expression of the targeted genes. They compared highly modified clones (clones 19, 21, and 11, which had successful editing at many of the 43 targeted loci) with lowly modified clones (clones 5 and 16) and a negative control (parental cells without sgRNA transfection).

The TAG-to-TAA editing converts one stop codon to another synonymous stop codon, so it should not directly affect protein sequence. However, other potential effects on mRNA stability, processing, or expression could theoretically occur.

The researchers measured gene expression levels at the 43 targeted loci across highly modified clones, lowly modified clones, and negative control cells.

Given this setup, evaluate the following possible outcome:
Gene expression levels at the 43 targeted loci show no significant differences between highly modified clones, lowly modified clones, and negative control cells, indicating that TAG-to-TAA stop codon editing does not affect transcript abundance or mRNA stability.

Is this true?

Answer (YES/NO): YES